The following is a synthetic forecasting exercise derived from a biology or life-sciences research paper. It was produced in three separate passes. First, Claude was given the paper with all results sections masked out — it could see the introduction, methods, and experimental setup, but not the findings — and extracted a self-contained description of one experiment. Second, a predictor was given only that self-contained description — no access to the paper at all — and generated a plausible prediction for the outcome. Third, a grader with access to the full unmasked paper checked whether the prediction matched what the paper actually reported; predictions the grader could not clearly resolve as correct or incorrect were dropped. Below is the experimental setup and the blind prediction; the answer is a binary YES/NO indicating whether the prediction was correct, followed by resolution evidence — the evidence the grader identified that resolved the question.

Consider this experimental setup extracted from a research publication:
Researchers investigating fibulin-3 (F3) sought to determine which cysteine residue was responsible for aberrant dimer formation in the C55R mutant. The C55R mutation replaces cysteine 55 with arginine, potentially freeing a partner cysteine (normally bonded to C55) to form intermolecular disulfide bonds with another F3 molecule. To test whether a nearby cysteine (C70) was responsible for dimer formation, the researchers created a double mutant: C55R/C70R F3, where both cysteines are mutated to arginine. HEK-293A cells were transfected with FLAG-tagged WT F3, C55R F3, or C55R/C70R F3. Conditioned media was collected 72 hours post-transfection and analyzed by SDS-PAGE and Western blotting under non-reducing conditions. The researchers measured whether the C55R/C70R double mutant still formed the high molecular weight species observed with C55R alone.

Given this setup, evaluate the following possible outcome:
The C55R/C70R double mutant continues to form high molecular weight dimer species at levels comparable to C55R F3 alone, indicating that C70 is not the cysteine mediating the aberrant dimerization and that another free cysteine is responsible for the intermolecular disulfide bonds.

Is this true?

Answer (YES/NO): NO